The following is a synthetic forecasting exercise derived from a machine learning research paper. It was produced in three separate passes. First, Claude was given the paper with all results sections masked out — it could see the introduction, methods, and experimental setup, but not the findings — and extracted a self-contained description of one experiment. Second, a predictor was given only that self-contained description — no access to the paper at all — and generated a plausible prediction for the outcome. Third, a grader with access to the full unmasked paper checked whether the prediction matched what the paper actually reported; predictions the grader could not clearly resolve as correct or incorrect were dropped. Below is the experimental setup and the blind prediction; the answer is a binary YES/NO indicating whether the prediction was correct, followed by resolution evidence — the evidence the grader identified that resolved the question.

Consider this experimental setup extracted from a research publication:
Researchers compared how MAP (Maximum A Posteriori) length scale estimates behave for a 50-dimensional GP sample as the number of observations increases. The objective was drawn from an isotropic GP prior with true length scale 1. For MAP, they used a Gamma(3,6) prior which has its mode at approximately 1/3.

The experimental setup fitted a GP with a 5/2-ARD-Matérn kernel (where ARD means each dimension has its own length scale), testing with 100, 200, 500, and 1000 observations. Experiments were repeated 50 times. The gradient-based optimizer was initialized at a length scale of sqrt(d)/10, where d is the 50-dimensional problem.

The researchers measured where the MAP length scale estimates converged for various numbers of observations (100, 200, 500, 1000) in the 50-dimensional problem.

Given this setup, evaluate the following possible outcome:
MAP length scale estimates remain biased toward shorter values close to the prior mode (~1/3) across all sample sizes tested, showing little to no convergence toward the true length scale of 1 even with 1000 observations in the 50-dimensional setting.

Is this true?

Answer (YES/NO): YES